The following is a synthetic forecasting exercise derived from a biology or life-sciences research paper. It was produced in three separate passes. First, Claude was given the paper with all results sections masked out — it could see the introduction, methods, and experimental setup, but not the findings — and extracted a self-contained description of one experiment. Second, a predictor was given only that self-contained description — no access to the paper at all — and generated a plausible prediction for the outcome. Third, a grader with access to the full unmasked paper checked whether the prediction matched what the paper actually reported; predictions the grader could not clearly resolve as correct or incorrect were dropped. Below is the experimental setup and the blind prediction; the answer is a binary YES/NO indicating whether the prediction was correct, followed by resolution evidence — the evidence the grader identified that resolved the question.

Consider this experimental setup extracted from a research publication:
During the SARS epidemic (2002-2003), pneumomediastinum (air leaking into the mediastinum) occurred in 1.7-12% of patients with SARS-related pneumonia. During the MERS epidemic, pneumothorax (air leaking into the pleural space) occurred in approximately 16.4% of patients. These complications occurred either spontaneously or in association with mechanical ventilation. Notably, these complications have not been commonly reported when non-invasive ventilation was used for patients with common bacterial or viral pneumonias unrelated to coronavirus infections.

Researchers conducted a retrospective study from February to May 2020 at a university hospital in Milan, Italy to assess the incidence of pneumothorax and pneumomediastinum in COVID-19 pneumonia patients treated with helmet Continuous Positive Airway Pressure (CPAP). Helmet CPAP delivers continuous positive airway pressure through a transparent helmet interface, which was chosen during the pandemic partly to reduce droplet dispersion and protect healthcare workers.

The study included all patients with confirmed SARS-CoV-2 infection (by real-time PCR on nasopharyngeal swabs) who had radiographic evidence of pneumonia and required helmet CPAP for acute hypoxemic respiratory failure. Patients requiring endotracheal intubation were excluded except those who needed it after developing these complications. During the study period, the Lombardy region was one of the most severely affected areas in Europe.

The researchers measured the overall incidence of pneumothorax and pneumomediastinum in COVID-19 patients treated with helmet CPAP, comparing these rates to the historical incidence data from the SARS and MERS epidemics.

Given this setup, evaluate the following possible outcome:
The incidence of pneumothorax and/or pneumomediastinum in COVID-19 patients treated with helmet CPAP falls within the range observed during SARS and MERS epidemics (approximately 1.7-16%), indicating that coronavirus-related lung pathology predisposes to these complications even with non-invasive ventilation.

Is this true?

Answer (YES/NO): NO